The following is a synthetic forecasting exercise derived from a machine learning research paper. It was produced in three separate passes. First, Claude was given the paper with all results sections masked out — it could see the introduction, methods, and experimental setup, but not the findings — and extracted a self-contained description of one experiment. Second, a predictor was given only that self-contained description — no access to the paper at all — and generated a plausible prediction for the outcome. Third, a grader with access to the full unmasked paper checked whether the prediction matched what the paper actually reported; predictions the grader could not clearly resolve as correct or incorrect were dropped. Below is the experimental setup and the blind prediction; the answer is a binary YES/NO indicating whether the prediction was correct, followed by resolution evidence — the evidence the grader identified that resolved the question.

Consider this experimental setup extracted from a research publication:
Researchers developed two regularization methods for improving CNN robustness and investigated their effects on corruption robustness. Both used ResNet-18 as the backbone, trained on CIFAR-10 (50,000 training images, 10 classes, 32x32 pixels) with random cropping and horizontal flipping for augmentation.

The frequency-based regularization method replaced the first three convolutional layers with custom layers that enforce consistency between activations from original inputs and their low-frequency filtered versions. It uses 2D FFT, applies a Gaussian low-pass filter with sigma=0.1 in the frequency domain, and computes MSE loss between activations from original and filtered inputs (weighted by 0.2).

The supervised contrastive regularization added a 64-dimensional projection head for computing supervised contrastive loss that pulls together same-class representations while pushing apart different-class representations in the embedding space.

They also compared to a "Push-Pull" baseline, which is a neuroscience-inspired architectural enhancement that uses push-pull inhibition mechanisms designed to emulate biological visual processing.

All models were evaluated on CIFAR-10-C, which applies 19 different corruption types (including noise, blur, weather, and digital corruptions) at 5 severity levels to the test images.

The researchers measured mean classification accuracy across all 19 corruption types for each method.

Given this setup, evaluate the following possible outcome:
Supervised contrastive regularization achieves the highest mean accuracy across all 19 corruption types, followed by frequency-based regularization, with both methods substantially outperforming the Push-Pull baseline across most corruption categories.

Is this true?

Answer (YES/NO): NO